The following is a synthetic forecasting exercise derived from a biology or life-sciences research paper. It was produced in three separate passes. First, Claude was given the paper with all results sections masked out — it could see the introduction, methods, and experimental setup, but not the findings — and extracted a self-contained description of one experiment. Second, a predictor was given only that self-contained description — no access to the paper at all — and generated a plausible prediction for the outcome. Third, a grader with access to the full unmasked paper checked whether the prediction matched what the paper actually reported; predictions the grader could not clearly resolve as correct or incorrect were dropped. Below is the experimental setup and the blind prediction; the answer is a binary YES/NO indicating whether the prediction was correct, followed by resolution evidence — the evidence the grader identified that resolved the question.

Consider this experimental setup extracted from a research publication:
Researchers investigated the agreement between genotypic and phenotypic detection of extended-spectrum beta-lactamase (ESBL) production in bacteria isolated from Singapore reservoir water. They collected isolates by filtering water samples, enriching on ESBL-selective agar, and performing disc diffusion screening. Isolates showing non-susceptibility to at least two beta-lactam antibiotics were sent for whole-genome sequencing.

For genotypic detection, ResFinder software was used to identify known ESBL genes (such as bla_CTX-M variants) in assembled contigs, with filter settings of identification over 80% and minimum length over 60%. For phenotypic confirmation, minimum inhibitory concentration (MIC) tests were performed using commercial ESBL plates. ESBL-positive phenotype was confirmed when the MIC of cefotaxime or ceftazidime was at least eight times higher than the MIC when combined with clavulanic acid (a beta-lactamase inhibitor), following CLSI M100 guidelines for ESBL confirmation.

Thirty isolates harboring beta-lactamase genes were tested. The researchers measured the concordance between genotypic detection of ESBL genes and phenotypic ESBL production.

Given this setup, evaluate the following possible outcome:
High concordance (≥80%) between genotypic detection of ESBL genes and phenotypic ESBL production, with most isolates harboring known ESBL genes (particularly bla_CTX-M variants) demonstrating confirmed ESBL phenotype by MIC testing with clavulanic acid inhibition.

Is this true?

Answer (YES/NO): YES